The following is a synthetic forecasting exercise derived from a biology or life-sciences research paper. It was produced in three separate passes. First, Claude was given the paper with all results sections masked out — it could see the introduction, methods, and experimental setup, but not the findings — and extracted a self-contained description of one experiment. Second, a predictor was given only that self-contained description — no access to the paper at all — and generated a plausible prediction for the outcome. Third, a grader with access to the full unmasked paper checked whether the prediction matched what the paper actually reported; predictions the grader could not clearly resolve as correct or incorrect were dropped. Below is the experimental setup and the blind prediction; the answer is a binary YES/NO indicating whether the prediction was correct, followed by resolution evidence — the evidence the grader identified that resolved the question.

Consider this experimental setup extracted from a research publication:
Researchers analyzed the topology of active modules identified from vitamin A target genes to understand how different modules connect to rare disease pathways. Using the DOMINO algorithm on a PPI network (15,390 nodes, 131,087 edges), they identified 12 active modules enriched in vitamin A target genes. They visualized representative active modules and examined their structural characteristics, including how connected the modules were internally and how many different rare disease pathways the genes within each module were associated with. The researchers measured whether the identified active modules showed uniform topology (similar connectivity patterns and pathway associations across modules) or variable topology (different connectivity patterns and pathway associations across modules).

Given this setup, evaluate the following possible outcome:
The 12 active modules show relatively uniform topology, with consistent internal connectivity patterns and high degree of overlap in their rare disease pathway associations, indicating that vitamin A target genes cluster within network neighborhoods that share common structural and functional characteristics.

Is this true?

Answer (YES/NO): NO